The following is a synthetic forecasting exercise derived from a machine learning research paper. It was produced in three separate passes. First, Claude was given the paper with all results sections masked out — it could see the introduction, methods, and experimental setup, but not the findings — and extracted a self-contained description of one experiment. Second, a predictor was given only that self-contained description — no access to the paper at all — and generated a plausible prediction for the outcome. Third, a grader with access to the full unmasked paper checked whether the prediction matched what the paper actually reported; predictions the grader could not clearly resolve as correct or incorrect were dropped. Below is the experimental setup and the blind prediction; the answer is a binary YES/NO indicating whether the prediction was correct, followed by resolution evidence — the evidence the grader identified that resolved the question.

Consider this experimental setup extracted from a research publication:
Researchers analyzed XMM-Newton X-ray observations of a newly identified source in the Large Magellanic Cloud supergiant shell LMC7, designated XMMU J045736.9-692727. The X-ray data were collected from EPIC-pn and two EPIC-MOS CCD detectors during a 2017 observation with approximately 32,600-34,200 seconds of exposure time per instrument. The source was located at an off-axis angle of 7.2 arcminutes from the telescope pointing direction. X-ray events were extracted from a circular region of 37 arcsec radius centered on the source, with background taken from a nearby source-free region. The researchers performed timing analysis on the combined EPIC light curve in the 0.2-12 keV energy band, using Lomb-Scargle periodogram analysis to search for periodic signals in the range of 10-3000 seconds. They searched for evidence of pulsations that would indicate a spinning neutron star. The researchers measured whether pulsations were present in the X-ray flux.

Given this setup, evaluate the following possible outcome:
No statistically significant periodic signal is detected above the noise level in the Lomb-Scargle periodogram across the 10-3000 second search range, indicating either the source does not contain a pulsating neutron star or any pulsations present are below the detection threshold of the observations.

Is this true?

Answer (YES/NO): NO